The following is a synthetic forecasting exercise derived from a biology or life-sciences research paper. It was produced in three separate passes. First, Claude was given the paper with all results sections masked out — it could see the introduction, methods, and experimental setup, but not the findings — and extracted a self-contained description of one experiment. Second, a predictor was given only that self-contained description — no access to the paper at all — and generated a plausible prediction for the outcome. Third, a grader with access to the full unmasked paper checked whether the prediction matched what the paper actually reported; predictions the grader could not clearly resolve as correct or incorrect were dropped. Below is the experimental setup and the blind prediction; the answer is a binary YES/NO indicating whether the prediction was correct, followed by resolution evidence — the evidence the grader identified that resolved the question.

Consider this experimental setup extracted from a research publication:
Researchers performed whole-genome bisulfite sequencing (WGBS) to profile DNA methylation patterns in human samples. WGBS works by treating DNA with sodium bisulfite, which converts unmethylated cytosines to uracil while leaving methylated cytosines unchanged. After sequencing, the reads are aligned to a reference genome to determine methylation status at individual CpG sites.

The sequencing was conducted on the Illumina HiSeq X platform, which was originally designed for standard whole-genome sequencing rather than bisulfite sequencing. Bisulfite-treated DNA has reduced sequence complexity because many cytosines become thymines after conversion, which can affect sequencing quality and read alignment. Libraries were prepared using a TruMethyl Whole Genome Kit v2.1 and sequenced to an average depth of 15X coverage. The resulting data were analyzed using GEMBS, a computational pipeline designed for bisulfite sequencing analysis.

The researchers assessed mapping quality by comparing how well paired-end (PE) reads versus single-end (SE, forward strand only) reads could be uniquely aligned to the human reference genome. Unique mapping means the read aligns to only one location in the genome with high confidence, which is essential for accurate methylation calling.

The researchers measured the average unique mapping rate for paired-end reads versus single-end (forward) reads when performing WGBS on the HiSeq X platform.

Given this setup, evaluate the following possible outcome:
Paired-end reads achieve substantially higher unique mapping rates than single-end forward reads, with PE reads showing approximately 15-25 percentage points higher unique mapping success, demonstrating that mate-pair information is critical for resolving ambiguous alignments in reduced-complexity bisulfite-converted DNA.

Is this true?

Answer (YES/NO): NO